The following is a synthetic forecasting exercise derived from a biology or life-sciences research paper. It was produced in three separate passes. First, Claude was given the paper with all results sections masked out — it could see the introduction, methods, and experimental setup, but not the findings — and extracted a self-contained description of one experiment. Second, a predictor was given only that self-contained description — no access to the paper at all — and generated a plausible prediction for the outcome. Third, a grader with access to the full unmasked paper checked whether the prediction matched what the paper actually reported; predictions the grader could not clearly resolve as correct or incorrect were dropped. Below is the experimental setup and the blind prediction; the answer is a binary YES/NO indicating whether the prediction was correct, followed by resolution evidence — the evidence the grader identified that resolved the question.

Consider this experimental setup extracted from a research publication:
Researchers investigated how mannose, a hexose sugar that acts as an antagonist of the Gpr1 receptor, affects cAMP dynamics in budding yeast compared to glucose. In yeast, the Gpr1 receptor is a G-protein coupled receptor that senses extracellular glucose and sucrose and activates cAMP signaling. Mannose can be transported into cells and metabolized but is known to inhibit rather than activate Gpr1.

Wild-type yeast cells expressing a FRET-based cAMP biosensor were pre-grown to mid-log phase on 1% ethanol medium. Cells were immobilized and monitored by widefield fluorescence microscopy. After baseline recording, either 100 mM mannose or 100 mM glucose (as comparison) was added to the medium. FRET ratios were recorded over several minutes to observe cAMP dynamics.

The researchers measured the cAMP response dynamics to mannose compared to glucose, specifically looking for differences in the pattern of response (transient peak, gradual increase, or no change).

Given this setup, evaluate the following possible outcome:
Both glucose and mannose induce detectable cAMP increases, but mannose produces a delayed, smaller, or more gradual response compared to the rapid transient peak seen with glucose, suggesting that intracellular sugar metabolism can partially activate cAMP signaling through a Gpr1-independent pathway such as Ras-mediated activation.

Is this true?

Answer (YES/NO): YES